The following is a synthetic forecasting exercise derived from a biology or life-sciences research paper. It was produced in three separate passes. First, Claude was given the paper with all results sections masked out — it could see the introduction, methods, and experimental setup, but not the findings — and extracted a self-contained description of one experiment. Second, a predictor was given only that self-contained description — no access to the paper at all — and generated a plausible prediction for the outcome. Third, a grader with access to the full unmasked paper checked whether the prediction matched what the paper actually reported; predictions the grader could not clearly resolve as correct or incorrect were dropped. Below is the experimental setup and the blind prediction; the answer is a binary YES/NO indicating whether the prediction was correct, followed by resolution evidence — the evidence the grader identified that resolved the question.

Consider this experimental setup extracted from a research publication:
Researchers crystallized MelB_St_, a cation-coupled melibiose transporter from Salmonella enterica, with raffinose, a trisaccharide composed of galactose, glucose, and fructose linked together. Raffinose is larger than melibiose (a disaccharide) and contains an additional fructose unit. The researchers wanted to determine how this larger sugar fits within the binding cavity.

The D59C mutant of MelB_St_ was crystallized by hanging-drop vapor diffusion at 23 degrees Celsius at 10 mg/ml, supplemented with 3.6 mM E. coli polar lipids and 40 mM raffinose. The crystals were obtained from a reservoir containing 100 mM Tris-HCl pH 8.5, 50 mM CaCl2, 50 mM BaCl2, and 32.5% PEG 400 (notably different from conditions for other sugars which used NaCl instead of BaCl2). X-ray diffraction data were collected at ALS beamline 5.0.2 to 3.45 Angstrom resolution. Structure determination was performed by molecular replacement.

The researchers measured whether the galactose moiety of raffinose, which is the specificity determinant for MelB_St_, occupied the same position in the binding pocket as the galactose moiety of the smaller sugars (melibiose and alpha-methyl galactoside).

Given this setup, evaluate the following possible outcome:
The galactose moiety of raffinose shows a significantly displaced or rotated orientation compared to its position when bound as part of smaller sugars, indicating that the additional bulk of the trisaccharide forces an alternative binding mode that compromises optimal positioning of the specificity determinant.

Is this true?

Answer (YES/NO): NO